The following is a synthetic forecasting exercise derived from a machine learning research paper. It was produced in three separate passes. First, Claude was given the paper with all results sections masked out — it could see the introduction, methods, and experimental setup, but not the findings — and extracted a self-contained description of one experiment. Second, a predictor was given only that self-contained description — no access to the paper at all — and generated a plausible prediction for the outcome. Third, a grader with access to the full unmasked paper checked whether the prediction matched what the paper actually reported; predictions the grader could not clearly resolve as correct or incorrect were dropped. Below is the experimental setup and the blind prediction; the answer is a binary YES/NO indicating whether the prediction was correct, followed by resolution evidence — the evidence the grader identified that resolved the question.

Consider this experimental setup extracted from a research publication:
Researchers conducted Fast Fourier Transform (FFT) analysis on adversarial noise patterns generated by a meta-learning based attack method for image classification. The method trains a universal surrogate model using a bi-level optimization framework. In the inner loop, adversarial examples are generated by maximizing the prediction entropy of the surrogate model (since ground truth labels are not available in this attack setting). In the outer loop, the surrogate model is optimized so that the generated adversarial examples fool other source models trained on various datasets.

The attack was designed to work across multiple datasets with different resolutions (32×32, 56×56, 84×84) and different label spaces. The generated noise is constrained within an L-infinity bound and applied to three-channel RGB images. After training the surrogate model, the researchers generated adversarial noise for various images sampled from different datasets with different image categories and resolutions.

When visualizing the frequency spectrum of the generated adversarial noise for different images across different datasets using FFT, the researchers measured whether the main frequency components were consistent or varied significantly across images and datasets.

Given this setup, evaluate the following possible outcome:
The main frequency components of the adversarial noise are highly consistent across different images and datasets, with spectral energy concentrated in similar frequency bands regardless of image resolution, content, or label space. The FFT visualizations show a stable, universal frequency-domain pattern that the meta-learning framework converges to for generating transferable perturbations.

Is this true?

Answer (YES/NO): YES